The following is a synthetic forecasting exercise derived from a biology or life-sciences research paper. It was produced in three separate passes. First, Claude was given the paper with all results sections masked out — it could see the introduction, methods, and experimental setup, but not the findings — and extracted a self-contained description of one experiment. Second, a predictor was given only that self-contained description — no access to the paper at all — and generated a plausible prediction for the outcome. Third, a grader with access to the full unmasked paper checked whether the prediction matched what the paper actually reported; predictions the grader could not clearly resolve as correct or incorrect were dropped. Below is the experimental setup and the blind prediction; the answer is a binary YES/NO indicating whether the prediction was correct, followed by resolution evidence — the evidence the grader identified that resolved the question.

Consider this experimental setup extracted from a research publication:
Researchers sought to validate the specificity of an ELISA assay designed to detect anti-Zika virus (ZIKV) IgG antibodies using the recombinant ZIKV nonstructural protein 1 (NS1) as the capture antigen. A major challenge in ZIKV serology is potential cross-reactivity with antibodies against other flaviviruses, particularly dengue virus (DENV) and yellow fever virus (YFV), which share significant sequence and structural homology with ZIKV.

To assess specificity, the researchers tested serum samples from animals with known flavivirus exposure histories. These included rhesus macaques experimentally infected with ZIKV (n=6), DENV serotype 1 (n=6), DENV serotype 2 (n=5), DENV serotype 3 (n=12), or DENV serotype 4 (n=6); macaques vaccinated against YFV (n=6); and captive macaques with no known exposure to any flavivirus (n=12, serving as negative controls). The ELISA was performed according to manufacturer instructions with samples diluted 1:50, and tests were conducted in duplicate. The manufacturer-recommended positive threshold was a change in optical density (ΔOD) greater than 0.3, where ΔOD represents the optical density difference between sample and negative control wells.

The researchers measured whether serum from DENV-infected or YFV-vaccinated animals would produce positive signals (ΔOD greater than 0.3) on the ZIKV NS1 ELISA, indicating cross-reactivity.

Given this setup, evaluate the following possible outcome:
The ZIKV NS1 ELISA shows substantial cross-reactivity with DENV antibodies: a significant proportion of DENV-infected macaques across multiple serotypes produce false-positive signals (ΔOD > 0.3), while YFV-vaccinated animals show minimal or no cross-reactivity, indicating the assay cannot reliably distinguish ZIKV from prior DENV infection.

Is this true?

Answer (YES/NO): YES